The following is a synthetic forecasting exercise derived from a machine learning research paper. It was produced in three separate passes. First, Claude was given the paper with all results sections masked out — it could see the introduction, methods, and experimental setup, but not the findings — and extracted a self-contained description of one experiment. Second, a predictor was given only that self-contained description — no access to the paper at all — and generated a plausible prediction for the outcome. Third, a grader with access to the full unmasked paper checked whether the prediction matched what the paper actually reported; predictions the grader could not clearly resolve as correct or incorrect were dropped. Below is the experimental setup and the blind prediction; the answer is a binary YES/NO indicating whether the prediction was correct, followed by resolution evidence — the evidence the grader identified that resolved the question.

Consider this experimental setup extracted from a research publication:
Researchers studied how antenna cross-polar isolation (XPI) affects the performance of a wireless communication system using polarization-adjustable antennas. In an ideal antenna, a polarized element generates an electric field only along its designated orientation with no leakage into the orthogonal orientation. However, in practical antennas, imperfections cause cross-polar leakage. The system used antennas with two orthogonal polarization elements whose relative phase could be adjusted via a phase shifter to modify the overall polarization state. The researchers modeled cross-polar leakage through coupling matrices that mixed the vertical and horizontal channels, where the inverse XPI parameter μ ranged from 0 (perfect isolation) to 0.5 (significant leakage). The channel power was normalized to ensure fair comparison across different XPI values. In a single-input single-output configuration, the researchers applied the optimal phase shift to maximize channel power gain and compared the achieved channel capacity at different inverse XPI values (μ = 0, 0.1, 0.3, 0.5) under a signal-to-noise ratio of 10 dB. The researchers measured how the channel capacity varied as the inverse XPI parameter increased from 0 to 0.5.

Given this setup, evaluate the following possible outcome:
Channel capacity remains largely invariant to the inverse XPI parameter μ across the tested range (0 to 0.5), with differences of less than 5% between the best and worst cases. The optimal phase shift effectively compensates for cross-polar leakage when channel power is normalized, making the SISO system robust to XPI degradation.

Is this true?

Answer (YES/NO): NO